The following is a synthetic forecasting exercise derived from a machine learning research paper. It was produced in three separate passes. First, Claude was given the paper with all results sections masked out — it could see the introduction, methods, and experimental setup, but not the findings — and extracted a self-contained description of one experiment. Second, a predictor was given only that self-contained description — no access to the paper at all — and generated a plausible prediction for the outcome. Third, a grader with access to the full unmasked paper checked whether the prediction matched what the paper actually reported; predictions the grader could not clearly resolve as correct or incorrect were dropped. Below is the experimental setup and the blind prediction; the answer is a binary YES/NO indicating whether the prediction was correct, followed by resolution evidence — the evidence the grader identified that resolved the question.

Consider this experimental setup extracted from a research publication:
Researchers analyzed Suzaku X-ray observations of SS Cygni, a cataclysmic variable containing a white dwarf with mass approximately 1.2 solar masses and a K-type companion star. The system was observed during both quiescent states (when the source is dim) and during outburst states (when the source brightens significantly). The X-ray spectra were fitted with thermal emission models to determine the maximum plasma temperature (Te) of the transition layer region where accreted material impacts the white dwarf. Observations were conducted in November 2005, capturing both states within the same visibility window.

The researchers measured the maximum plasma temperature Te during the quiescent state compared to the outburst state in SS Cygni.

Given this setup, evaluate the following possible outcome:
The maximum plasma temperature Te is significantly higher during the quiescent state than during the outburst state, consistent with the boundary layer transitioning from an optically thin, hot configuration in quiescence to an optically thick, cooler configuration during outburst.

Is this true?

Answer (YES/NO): YES